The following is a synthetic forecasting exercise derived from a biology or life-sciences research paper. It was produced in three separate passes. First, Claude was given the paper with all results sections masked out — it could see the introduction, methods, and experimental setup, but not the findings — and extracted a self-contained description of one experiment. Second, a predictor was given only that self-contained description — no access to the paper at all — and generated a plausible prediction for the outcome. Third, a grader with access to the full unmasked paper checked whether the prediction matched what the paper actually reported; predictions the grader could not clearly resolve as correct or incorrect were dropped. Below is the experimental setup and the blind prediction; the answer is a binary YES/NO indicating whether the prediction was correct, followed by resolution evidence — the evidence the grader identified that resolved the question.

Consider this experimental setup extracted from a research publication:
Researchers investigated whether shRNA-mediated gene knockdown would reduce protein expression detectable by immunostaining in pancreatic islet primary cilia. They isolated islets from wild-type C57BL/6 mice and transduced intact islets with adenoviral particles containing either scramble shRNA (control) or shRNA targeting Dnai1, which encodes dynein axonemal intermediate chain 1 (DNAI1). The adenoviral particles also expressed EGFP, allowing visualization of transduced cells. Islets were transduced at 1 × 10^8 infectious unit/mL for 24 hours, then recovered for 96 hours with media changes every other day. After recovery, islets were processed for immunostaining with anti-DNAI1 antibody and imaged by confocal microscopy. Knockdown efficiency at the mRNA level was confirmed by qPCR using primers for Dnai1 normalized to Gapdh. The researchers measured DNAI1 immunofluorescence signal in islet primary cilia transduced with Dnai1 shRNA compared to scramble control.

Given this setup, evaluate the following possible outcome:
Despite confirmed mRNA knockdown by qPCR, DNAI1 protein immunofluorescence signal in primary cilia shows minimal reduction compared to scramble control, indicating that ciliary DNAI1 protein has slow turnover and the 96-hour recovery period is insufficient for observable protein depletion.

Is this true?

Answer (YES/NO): NO